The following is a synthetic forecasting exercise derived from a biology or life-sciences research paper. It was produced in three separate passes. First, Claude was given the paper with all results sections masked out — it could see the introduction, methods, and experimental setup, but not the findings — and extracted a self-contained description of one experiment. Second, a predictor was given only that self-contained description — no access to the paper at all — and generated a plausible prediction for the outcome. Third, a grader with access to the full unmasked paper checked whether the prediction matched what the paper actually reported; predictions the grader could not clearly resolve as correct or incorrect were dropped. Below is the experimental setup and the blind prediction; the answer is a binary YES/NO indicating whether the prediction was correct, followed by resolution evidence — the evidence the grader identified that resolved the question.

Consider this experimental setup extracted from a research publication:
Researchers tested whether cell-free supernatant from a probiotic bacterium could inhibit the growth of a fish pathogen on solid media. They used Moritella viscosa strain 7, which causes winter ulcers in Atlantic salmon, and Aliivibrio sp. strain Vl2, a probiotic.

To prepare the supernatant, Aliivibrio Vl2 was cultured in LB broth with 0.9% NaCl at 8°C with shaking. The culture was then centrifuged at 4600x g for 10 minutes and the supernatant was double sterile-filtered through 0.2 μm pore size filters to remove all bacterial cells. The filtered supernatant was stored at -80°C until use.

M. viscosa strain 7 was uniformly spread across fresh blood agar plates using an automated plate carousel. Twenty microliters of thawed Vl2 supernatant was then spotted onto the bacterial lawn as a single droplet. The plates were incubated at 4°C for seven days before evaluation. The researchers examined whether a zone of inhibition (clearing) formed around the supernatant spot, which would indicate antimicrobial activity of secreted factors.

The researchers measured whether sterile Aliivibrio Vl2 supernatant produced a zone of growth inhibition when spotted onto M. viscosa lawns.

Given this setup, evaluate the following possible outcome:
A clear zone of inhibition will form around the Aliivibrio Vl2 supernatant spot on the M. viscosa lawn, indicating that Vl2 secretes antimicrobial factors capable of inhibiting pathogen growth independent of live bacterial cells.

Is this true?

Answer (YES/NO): NO